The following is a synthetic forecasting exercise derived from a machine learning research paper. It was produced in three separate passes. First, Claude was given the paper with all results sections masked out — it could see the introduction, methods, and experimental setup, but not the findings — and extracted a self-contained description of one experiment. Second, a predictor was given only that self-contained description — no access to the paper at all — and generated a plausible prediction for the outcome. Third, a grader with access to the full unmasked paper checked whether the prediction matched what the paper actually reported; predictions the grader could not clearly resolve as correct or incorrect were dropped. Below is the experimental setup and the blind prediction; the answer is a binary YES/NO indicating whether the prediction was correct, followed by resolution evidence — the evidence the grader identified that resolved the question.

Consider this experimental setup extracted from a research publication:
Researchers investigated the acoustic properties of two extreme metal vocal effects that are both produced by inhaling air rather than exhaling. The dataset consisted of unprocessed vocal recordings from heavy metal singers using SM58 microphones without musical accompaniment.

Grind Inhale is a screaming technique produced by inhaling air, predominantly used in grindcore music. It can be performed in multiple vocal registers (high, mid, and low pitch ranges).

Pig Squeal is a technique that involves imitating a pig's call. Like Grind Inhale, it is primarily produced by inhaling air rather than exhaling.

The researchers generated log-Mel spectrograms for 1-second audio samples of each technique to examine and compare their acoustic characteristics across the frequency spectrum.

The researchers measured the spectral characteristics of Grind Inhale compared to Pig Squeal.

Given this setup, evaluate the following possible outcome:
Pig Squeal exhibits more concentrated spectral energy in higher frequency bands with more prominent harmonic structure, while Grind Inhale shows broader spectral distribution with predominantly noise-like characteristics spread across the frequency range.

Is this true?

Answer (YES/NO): NO